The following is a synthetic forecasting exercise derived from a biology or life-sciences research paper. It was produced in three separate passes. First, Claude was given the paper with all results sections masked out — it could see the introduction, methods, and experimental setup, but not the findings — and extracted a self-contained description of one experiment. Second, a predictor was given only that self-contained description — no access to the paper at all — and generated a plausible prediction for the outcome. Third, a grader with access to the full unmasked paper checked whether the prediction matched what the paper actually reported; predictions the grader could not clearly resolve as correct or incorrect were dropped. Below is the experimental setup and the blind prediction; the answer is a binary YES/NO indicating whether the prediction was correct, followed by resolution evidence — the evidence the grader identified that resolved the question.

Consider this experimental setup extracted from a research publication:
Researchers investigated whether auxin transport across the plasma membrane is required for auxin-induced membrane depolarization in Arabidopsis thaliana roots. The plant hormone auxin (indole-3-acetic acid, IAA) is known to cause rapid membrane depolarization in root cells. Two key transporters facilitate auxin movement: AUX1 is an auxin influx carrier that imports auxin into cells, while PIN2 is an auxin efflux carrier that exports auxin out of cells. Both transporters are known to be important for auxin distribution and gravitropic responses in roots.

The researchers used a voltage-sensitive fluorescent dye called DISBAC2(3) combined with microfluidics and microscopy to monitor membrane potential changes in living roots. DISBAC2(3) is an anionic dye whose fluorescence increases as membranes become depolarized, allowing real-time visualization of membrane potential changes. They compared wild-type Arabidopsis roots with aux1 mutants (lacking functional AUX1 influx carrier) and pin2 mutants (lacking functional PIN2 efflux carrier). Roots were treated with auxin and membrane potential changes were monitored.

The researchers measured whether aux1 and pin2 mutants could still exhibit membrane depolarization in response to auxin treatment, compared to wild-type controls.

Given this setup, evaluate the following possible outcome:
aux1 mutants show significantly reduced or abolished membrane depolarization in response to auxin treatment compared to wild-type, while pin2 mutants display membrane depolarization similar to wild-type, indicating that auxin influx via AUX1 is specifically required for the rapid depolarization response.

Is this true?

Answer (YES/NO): NO